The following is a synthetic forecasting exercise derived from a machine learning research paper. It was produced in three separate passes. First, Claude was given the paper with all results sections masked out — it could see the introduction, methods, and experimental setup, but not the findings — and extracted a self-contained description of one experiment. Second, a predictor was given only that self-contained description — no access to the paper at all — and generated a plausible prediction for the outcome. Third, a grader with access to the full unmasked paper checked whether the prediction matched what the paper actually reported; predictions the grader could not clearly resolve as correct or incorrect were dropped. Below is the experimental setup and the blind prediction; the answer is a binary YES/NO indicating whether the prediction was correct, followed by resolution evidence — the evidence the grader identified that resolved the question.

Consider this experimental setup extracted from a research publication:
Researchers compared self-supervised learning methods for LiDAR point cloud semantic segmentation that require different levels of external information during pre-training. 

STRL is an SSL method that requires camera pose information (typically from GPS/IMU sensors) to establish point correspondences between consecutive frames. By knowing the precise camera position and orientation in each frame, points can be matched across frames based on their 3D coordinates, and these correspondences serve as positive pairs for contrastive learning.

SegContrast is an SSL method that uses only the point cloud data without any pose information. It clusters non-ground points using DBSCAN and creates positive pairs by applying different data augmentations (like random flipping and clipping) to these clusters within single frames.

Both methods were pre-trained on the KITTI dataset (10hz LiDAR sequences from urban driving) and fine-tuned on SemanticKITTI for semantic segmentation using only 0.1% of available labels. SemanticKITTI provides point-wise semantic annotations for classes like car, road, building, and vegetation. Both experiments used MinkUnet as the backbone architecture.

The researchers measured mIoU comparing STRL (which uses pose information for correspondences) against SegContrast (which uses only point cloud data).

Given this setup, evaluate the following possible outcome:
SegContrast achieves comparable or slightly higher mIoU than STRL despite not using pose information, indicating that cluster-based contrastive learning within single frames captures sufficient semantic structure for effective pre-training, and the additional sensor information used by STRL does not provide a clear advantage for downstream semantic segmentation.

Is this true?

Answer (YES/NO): NO